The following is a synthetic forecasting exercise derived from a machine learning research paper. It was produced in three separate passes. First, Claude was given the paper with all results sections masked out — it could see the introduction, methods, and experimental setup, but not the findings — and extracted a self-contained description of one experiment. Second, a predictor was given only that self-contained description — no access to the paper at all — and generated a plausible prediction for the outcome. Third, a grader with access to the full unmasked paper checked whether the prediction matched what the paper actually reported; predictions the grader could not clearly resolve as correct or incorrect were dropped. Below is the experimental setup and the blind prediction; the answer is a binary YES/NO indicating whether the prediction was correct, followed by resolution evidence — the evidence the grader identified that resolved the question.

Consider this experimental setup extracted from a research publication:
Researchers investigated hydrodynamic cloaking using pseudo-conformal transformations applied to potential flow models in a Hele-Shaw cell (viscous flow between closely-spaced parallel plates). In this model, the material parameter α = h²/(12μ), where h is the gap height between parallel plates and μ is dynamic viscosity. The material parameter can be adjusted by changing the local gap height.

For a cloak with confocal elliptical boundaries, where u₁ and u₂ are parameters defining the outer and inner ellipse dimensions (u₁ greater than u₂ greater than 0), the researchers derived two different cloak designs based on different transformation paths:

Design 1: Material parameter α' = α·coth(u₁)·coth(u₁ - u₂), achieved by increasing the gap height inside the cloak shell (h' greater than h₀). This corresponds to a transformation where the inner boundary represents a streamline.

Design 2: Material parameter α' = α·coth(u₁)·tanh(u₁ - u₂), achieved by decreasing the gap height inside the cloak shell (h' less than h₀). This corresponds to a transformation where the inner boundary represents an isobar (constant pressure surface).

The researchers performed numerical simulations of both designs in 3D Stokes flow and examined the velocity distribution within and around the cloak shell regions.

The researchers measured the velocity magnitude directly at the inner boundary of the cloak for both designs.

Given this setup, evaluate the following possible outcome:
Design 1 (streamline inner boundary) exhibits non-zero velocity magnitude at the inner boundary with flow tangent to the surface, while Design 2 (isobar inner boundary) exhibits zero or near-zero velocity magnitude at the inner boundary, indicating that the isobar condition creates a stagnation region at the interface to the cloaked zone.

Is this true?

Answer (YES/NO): NO